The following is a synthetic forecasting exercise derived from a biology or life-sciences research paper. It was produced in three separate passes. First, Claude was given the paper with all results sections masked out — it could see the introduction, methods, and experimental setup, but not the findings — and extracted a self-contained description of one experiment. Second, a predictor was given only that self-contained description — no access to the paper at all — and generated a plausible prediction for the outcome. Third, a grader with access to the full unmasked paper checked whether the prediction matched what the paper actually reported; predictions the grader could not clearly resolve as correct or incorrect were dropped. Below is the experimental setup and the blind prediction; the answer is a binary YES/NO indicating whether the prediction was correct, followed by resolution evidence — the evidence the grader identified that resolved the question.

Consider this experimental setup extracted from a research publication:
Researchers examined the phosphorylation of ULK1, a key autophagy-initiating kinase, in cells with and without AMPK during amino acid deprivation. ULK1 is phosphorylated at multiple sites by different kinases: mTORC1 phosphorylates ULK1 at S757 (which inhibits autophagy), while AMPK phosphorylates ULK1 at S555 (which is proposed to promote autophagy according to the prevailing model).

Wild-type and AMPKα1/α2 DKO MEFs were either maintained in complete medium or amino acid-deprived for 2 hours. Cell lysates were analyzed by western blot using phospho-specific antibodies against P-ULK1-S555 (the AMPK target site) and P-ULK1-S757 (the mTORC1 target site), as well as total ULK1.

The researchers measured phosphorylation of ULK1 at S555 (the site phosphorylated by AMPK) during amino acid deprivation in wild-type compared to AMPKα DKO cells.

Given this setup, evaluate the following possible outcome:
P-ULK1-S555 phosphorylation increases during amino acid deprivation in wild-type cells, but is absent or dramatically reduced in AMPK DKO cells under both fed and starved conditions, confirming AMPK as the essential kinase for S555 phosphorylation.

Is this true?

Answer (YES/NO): NO